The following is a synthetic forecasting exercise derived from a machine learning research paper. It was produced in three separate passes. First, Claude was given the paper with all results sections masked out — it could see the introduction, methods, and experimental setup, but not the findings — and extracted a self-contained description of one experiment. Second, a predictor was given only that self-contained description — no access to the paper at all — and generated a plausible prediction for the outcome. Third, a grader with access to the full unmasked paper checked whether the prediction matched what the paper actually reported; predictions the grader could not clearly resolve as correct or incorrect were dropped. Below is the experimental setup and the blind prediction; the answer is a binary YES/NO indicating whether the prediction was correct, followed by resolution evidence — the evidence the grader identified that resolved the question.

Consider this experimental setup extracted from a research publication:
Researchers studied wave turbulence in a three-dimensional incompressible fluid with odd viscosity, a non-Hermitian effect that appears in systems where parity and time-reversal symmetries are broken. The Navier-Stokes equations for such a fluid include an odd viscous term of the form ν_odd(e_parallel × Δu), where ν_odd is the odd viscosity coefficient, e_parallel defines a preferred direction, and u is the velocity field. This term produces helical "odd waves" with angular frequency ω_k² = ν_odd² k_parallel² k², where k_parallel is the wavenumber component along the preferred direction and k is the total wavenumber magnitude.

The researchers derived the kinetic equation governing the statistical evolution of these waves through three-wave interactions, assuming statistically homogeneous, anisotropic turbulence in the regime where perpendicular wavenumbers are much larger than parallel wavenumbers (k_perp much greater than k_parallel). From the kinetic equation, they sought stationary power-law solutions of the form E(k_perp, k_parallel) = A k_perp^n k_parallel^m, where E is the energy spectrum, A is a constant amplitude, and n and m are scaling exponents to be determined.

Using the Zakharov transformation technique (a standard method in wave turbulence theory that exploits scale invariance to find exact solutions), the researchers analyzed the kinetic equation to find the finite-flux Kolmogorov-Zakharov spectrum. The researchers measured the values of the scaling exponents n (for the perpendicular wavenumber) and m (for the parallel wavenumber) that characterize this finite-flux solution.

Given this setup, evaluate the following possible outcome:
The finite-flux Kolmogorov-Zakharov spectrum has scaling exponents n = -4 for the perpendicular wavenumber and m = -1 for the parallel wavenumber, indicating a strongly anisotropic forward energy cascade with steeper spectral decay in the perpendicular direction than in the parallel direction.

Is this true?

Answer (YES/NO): NO